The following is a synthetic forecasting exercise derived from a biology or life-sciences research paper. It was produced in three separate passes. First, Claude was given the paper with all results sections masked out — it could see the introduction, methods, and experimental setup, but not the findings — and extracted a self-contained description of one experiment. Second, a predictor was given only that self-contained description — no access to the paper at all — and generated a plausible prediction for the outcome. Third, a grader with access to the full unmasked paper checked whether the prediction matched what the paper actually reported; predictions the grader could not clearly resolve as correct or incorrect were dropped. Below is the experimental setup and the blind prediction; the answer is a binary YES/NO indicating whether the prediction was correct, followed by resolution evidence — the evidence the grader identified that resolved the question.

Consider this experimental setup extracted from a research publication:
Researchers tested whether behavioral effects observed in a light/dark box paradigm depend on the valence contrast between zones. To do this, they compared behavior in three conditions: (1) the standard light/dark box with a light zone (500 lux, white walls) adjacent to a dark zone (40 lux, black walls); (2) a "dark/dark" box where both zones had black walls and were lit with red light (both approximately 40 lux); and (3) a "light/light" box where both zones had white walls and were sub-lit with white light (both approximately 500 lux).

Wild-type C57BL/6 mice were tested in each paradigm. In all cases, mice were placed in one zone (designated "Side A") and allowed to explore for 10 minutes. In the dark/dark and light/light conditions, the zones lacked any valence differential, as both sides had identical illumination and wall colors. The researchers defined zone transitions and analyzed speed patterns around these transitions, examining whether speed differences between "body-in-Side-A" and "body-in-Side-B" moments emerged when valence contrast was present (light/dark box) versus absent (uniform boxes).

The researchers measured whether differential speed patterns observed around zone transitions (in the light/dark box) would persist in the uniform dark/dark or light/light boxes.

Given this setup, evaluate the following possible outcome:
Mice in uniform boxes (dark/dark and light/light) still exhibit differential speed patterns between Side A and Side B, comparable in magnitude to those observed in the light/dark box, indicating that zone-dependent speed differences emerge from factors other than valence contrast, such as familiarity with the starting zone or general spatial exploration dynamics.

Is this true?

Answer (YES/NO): NO